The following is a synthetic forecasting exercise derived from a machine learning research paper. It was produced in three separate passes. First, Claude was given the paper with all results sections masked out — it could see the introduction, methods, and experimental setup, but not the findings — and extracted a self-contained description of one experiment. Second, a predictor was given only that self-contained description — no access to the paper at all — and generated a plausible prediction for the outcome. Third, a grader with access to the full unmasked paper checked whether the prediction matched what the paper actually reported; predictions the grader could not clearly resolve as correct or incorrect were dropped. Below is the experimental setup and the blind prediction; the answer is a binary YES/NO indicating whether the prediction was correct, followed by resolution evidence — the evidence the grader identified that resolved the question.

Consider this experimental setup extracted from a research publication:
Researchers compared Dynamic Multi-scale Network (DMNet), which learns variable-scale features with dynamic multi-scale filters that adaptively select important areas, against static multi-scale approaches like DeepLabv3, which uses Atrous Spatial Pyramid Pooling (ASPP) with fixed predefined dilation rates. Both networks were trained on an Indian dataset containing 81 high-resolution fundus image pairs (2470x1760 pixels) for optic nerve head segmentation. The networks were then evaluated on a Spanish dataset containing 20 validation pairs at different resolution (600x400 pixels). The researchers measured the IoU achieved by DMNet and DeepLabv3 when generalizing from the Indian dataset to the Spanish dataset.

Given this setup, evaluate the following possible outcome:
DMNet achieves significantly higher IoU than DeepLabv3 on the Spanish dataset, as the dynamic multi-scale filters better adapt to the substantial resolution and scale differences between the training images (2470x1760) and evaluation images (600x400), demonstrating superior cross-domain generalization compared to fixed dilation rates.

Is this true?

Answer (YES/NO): NO